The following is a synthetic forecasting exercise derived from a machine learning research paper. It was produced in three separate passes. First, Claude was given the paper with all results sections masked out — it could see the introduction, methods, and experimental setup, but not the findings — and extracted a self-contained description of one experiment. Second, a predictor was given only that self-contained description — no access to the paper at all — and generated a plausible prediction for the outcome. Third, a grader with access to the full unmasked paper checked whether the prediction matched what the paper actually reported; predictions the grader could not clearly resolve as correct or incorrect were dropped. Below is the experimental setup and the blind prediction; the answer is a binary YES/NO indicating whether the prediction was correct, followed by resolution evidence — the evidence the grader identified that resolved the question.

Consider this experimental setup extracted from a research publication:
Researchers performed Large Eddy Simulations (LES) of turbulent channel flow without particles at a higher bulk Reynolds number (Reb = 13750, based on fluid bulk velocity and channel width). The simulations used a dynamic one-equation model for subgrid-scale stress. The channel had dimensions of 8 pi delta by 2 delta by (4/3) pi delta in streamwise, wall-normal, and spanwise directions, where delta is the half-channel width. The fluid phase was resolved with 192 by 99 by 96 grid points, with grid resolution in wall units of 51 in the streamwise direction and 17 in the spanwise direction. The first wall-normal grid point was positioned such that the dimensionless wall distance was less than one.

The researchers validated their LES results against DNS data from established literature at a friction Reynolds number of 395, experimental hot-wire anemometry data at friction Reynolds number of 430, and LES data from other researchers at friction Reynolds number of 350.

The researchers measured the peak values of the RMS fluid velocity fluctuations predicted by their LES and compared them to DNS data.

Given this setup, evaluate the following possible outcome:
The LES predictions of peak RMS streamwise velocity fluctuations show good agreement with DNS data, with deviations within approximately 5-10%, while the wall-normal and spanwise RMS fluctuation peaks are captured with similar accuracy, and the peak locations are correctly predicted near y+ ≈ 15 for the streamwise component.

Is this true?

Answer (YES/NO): NO